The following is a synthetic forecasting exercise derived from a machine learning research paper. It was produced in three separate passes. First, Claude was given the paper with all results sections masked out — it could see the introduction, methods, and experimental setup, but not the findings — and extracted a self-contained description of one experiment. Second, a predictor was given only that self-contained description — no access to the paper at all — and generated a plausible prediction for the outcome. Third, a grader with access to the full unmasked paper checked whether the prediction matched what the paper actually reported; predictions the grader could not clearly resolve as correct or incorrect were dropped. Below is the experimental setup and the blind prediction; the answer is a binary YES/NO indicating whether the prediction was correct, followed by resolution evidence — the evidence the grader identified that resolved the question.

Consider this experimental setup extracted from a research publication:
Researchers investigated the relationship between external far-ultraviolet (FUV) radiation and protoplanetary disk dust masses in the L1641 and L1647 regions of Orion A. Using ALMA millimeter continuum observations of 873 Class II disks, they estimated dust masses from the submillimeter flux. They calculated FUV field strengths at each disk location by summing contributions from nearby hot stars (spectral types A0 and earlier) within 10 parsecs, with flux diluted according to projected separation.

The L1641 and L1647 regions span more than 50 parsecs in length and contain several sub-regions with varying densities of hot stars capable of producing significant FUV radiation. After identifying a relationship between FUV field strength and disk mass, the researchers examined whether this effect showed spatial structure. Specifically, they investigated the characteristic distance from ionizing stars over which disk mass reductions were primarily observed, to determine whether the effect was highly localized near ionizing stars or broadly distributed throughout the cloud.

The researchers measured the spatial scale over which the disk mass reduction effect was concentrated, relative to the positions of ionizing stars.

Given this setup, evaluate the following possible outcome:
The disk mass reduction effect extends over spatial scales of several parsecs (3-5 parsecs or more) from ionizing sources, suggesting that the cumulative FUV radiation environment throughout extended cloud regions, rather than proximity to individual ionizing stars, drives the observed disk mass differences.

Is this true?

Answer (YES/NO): NO